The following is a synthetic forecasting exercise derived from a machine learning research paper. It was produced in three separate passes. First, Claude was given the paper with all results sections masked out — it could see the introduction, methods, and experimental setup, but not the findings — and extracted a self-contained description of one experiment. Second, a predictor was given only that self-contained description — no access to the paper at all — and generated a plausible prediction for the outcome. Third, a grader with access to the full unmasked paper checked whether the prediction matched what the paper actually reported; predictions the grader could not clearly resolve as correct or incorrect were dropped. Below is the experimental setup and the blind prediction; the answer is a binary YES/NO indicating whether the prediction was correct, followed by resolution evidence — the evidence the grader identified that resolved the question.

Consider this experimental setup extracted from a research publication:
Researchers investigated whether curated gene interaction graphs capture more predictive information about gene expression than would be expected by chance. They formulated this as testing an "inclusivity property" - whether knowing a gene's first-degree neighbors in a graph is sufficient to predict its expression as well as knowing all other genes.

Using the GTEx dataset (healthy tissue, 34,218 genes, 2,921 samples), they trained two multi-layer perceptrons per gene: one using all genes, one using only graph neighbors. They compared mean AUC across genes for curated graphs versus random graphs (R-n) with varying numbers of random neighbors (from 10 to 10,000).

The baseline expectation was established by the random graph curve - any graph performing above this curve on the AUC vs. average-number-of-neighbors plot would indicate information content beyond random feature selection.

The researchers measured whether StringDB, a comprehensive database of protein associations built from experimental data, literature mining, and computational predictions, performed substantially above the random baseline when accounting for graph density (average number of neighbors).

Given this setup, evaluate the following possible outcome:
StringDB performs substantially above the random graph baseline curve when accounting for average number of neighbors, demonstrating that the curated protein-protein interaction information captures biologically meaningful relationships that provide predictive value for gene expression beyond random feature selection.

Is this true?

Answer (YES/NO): NO